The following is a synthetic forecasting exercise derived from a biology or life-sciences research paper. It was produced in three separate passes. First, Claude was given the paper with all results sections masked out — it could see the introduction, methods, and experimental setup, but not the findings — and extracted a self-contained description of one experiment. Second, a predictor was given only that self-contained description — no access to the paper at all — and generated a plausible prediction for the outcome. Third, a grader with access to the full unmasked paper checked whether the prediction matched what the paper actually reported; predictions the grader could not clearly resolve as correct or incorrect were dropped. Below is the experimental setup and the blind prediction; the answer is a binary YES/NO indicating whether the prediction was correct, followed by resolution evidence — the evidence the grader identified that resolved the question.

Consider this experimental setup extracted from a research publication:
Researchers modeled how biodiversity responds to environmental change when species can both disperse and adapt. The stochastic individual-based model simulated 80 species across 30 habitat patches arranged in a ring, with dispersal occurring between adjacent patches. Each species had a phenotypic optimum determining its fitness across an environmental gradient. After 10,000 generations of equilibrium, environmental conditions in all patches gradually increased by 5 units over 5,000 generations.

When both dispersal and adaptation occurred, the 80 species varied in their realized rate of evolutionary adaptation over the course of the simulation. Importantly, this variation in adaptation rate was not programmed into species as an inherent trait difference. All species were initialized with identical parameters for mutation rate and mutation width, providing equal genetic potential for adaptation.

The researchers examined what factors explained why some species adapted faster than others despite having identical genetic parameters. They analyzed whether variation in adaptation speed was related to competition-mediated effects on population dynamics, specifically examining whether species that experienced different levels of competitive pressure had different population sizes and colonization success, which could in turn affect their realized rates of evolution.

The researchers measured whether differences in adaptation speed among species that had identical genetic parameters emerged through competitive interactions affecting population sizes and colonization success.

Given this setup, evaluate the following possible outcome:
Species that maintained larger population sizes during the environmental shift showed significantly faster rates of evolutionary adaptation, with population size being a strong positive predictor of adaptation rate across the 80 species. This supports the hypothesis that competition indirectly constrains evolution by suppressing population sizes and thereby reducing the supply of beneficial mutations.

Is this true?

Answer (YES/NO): YES